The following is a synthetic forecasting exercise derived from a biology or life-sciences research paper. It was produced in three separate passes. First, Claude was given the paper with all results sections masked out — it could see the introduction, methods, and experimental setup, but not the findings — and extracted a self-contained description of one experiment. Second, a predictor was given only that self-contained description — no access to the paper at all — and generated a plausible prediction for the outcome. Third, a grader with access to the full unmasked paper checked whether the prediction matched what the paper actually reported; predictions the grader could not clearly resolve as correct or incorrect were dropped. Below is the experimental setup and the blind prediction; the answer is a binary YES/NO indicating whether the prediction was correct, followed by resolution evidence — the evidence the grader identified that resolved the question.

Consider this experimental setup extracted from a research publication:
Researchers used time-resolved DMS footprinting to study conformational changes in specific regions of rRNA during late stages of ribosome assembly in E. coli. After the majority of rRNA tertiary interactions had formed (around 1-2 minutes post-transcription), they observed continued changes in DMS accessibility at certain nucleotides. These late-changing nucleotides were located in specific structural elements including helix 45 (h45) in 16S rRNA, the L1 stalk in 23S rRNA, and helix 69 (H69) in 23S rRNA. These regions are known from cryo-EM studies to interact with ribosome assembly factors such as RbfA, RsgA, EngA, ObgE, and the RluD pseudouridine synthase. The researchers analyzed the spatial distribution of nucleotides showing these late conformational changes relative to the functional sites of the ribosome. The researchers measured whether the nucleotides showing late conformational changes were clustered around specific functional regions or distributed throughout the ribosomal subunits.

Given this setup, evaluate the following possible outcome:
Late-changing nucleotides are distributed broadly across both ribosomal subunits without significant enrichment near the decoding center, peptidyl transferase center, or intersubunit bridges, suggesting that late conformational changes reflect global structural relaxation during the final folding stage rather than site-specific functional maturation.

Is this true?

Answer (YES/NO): NO